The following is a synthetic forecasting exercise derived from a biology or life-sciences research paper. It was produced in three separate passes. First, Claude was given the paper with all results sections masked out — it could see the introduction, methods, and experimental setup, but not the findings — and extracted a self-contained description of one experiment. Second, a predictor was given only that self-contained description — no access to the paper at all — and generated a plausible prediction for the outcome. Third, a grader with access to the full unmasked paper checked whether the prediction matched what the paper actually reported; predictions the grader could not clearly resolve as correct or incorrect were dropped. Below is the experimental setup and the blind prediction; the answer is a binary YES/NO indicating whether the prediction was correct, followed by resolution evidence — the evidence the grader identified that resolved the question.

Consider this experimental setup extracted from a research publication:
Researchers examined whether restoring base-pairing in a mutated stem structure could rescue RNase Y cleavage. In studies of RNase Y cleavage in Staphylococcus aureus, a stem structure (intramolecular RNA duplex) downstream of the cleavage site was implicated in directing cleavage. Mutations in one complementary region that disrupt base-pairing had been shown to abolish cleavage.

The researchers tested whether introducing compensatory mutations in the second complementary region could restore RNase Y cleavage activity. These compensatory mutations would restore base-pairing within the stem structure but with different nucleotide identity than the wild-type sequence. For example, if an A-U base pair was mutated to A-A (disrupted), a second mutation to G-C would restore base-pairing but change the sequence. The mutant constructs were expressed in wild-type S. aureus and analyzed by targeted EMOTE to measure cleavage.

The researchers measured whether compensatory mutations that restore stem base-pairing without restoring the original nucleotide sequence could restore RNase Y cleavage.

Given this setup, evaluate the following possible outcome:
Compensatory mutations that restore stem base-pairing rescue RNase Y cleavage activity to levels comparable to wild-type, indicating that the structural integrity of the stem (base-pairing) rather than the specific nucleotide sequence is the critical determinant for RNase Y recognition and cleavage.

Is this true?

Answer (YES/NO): NO